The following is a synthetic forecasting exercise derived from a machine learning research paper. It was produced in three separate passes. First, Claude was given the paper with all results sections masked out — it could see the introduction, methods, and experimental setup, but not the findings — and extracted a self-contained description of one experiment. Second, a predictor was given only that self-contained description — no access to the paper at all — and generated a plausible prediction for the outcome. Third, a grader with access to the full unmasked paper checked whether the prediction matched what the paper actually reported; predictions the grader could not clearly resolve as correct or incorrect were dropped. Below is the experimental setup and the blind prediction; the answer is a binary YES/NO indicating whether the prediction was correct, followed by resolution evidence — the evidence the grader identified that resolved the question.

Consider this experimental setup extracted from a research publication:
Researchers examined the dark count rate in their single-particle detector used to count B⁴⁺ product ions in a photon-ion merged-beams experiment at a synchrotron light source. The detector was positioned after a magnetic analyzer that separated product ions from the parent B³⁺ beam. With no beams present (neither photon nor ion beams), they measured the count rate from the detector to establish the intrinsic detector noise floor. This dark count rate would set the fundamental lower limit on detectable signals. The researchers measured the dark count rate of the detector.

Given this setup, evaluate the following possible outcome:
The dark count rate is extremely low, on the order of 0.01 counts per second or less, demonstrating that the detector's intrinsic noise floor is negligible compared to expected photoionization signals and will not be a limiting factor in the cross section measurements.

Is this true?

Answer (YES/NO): YES